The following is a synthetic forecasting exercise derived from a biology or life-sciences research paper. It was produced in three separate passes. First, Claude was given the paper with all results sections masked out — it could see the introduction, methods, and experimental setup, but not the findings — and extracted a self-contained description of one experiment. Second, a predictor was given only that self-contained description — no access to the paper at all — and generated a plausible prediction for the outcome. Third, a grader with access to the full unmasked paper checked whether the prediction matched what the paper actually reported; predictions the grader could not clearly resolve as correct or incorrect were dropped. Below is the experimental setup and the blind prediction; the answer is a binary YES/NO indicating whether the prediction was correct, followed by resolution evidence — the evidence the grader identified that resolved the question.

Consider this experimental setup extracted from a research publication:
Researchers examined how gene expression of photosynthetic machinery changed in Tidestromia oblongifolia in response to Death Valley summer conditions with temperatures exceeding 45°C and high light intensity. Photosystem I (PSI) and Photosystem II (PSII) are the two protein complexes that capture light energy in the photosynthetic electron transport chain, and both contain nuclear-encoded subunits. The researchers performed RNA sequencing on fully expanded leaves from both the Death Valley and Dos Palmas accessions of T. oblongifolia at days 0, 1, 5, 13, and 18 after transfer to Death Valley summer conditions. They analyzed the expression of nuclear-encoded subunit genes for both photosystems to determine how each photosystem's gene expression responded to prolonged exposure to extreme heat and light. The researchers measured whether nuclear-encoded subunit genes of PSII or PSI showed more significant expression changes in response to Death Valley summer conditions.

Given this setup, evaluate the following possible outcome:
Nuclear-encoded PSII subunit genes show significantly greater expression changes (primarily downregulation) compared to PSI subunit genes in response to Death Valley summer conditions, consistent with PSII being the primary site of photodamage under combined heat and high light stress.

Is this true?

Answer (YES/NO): NO